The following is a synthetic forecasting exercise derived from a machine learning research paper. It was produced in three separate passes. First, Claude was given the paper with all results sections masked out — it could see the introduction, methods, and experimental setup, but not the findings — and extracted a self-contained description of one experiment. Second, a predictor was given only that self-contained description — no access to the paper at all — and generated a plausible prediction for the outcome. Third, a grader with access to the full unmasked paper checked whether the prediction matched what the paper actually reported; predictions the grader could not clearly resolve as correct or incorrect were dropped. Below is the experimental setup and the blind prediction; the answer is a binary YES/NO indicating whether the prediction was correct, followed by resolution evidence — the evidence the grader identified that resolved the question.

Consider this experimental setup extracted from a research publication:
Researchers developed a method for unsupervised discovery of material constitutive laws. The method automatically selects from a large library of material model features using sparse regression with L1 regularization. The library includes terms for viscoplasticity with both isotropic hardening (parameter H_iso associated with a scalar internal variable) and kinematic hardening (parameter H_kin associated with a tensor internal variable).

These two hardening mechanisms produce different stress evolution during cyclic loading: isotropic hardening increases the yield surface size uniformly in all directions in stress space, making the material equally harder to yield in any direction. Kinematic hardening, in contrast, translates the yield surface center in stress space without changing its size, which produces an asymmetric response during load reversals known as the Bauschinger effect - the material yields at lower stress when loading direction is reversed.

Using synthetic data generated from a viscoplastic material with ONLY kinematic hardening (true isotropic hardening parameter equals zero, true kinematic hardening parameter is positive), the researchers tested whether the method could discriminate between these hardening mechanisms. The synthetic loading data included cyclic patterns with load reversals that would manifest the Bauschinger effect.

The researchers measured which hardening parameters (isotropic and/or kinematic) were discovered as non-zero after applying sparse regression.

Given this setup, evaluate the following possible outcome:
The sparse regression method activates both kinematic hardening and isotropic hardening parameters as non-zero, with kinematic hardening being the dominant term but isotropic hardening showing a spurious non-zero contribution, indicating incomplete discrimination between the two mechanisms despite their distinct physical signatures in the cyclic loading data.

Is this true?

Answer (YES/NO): NO